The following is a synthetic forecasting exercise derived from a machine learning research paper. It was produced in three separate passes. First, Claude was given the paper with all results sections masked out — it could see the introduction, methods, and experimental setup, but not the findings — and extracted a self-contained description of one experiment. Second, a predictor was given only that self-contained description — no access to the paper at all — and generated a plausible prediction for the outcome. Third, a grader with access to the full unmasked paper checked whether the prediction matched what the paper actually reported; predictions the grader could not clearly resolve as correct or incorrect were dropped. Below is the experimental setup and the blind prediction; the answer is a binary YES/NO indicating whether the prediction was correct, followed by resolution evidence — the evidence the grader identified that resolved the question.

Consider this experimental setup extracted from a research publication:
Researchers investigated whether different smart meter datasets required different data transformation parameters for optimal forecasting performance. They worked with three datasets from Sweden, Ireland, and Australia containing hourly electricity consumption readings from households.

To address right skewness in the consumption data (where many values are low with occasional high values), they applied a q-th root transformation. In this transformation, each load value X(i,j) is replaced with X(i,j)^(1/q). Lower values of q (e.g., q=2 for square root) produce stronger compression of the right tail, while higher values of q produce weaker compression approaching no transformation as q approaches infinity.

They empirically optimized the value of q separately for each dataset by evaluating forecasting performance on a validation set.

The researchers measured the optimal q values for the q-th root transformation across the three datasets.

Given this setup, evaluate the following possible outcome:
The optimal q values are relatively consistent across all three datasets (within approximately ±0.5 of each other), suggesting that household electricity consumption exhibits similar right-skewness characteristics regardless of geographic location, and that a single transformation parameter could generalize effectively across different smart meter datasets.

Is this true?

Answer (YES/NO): NO